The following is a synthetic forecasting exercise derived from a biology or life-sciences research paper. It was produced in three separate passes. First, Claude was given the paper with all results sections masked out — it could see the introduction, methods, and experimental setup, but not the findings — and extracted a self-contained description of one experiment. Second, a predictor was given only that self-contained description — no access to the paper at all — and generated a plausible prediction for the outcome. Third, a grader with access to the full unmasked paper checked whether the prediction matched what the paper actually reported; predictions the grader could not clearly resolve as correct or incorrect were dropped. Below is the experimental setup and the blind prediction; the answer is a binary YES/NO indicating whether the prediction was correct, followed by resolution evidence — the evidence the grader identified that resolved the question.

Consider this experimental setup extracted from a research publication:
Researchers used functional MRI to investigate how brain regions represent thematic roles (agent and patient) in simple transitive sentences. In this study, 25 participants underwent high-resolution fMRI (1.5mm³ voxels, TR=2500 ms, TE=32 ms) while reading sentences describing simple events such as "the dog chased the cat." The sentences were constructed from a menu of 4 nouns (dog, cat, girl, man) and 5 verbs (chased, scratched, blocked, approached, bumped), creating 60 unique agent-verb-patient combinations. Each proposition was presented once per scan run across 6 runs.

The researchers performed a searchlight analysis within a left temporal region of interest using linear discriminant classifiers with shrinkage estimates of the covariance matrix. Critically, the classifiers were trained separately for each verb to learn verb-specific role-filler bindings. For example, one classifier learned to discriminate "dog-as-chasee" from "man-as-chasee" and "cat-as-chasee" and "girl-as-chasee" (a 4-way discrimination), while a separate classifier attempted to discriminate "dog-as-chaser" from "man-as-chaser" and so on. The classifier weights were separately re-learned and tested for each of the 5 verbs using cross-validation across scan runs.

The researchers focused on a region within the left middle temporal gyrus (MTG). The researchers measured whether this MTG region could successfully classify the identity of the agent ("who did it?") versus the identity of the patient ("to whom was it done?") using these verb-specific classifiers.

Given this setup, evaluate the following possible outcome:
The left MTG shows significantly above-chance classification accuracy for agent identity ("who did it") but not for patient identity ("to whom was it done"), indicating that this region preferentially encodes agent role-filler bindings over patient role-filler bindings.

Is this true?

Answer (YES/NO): NO